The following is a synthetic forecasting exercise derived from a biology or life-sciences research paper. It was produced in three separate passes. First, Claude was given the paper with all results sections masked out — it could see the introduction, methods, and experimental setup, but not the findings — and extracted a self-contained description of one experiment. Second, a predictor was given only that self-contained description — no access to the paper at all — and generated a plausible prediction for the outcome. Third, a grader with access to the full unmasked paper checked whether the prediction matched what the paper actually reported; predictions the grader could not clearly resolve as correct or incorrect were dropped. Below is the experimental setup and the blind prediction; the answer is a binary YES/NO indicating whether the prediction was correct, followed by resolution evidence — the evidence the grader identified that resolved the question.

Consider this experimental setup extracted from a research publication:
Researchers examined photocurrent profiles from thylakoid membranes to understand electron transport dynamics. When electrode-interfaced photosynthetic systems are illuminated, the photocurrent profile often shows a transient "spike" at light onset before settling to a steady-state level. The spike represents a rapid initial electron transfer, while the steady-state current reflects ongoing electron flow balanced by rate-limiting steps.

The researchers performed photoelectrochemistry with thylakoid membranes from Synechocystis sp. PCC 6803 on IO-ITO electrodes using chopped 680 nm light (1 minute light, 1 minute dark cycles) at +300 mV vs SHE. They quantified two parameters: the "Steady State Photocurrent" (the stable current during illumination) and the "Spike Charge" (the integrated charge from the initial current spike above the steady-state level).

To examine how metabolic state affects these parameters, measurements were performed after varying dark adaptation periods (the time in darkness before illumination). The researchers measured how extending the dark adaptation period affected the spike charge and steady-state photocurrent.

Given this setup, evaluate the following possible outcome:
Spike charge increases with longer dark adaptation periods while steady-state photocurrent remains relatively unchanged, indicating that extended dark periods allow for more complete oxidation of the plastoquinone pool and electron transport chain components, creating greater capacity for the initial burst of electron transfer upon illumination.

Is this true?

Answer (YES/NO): NO